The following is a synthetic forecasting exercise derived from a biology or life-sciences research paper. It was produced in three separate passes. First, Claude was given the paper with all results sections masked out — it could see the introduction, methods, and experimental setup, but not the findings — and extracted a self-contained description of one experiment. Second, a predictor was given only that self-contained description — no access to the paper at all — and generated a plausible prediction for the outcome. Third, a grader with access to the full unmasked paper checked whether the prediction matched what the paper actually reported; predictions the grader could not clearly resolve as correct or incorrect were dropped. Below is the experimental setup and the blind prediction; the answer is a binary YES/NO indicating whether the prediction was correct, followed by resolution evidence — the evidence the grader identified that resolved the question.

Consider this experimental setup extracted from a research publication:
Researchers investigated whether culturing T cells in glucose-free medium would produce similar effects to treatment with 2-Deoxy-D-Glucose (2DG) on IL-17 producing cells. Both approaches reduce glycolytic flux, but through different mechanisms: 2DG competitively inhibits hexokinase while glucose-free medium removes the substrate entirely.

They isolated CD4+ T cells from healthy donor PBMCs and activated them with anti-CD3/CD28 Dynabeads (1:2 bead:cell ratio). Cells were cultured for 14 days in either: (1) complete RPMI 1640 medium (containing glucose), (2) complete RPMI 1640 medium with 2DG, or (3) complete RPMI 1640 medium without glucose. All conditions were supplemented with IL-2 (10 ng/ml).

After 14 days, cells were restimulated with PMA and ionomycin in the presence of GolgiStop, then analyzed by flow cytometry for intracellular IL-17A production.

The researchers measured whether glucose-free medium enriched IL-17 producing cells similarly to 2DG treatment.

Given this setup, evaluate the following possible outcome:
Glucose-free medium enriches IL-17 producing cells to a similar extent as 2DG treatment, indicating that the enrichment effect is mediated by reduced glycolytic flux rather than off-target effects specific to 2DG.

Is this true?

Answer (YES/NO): NO